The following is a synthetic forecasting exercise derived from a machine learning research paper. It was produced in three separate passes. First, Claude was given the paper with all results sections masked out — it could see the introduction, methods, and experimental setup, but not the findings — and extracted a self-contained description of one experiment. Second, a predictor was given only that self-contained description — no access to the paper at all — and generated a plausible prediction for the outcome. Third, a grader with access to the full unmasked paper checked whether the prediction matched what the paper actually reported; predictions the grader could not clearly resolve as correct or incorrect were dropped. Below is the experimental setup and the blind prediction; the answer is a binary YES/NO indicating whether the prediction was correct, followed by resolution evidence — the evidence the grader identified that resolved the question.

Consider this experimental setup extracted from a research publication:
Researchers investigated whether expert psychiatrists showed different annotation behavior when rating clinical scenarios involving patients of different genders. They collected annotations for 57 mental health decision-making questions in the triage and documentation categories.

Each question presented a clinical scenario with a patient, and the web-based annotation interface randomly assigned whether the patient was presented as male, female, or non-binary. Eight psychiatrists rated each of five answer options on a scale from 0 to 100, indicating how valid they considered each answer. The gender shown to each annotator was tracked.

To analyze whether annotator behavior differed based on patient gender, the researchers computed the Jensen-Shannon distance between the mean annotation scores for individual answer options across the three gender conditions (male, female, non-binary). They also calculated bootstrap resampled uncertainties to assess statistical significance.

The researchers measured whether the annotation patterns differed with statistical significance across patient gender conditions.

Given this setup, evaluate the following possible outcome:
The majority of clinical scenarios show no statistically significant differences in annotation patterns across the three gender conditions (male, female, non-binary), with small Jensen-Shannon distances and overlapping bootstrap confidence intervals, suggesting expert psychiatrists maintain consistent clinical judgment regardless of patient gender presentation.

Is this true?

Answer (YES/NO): YES